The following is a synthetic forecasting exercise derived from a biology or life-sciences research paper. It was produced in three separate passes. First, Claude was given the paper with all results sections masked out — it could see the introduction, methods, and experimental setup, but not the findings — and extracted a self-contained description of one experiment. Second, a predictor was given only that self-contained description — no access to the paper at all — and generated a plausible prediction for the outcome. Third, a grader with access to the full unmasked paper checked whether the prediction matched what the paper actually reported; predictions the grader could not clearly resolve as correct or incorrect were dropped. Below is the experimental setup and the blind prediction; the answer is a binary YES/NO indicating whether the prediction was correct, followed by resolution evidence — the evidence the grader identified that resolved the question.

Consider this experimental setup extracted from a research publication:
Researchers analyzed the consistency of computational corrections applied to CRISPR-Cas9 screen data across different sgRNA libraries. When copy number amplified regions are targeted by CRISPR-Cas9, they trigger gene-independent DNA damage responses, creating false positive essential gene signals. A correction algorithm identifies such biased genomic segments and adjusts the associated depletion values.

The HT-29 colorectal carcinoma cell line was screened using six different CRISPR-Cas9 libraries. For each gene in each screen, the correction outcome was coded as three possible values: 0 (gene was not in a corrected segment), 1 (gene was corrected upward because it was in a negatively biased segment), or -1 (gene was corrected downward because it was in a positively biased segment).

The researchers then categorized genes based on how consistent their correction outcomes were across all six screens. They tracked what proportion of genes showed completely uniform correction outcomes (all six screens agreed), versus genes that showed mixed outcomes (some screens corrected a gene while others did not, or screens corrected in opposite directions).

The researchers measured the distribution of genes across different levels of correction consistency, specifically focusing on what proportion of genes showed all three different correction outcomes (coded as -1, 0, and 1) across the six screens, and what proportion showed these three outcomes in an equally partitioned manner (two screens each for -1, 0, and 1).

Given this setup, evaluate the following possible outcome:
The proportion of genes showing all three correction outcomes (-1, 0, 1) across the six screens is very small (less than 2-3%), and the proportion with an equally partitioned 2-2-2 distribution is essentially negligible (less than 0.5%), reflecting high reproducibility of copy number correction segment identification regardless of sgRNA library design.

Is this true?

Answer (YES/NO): NO